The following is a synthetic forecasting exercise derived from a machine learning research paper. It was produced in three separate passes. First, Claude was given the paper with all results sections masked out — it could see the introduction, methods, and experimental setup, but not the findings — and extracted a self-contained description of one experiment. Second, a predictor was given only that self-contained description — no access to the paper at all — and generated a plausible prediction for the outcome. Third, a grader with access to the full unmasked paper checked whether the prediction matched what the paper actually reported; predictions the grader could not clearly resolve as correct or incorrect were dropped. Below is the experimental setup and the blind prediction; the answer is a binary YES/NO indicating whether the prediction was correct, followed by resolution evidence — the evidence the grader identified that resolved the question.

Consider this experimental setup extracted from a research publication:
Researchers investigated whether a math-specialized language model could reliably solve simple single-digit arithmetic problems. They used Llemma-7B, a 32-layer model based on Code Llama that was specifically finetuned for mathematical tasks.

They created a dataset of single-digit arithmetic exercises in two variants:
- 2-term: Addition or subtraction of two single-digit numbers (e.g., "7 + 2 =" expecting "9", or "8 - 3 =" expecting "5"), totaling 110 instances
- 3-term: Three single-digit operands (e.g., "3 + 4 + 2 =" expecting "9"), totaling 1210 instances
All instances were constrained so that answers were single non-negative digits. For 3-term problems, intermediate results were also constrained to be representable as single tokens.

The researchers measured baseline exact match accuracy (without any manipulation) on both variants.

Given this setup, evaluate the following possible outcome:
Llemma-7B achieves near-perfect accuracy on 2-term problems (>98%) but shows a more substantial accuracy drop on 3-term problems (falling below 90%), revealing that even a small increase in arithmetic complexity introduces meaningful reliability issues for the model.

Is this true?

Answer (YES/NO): NO